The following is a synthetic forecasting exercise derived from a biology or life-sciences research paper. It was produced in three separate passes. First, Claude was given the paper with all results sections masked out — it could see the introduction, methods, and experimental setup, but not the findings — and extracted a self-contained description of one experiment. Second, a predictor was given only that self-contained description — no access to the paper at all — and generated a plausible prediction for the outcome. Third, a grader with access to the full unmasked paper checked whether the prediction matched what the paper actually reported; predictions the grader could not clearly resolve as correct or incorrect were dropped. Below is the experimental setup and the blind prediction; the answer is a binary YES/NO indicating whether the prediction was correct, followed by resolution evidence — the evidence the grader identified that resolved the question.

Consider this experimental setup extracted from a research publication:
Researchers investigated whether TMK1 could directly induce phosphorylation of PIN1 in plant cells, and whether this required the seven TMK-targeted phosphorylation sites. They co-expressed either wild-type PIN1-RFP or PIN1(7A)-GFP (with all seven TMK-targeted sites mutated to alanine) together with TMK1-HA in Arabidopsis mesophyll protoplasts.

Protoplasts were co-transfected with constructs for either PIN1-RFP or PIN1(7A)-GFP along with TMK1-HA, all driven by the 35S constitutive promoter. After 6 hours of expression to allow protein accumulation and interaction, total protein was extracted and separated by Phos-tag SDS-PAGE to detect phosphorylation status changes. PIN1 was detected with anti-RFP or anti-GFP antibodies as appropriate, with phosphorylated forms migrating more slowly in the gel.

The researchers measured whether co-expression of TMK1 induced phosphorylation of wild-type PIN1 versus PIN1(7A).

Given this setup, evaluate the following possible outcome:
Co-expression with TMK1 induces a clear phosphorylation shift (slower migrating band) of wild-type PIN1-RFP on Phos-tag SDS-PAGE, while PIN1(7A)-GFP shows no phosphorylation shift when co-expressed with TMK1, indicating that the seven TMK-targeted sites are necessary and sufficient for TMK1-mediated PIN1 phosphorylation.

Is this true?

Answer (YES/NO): YES